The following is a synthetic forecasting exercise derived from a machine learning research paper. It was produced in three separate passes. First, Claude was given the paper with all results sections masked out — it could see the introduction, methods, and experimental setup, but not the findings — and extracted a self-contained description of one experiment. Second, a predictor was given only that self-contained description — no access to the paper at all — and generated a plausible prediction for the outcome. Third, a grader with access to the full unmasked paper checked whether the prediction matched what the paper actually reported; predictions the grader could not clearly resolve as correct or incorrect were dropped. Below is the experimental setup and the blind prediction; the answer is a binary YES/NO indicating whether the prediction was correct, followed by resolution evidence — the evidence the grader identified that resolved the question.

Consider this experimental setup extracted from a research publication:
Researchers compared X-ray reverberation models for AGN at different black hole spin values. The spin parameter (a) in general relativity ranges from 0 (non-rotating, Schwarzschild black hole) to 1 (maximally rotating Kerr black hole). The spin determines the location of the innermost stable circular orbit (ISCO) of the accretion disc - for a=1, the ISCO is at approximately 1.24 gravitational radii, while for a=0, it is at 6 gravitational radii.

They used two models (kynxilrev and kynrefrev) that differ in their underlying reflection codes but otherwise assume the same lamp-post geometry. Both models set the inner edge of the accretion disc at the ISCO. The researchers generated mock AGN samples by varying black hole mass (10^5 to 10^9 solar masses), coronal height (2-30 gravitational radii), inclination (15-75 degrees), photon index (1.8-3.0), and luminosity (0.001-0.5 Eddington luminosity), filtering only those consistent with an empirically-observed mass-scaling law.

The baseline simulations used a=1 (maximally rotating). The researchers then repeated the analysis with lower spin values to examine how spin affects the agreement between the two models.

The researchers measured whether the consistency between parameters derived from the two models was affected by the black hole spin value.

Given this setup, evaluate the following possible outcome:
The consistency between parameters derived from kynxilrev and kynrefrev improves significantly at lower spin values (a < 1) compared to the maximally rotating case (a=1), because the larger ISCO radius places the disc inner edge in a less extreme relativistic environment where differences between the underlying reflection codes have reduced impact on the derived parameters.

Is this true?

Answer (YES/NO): NO